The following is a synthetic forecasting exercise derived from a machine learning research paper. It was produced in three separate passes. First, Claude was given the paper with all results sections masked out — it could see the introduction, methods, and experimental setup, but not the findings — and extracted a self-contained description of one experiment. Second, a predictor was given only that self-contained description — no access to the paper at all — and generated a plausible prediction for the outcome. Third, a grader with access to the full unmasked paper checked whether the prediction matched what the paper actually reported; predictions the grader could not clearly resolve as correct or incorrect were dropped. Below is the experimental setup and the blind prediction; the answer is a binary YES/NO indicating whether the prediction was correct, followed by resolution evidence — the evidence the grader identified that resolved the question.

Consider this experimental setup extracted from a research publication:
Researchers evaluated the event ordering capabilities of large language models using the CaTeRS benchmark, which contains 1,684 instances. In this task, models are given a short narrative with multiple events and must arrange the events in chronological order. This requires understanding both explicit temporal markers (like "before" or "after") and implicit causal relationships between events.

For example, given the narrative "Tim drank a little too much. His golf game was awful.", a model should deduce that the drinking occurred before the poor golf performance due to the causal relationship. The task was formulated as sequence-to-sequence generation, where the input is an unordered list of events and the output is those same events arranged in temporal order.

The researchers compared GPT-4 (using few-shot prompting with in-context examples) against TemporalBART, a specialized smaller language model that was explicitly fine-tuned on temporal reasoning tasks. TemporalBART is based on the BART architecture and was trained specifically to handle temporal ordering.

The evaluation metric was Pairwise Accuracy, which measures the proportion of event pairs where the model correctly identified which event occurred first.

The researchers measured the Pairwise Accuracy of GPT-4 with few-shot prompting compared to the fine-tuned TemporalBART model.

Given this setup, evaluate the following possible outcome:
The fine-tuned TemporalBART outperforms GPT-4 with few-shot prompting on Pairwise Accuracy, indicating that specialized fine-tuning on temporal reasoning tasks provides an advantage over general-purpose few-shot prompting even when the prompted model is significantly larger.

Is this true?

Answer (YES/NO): YES